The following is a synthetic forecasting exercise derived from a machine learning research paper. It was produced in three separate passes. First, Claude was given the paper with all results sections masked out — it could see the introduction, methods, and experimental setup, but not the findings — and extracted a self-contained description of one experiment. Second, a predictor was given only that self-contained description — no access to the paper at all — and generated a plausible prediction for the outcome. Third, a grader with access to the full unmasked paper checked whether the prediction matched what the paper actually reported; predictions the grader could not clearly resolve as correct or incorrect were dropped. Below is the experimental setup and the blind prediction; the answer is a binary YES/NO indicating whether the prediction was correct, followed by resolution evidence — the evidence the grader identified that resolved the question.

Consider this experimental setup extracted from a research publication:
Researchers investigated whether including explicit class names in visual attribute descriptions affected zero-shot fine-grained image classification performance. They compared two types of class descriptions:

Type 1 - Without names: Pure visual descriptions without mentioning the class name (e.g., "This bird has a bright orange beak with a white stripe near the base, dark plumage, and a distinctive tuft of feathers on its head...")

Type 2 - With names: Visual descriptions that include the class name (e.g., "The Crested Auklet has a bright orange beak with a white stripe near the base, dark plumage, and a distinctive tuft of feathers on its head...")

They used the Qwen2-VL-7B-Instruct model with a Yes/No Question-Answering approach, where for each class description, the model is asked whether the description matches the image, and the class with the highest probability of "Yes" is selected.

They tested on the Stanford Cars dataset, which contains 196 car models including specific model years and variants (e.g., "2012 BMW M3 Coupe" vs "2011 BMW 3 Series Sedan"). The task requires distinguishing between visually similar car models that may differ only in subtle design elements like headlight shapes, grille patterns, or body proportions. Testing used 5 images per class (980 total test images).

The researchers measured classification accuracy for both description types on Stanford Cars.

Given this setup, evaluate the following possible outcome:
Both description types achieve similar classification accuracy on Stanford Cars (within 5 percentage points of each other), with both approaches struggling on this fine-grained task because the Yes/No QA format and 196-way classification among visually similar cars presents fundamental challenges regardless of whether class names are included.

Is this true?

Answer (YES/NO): NO